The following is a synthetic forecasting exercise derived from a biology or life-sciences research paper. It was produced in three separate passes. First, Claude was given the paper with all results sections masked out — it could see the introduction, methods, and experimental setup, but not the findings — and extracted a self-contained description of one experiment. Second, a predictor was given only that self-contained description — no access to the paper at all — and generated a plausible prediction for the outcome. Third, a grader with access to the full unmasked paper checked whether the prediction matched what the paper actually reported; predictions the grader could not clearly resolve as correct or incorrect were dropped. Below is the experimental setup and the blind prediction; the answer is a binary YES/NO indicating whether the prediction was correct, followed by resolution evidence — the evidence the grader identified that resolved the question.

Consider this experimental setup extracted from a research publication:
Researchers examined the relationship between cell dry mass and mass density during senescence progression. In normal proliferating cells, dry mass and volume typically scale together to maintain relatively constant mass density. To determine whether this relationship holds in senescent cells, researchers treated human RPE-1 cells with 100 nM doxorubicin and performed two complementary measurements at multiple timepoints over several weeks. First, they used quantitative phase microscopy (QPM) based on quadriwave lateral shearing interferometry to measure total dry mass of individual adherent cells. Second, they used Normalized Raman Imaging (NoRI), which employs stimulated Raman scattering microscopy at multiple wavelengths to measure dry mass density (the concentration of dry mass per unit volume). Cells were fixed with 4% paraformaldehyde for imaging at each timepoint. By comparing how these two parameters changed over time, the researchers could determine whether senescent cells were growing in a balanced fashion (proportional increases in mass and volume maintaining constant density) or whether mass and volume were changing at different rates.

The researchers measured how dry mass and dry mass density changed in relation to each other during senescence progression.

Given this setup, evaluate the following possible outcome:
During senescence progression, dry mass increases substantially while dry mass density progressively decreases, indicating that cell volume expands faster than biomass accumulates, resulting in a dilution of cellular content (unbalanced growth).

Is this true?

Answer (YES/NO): YES